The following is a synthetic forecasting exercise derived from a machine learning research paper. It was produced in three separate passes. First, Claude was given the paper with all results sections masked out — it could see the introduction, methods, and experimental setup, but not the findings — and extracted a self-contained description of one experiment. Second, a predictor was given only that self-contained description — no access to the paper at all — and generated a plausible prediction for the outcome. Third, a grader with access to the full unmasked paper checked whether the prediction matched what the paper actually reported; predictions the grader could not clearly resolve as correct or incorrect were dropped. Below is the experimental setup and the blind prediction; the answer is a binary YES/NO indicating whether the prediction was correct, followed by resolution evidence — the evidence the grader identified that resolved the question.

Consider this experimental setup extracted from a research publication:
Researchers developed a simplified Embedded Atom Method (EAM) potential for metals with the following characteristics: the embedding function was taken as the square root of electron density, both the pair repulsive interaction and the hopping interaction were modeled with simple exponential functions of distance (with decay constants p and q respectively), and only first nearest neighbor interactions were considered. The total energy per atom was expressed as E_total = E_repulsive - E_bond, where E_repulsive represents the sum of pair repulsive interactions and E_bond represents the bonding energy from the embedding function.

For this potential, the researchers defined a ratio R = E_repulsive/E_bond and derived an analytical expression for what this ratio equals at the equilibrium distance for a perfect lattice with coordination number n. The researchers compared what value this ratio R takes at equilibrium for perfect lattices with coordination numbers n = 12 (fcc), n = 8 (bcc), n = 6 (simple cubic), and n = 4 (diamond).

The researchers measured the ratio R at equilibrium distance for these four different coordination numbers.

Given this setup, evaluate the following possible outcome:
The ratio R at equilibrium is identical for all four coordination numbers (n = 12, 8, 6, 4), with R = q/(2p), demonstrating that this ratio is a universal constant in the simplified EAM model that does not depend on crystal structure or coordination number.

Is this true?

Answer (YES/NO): NO